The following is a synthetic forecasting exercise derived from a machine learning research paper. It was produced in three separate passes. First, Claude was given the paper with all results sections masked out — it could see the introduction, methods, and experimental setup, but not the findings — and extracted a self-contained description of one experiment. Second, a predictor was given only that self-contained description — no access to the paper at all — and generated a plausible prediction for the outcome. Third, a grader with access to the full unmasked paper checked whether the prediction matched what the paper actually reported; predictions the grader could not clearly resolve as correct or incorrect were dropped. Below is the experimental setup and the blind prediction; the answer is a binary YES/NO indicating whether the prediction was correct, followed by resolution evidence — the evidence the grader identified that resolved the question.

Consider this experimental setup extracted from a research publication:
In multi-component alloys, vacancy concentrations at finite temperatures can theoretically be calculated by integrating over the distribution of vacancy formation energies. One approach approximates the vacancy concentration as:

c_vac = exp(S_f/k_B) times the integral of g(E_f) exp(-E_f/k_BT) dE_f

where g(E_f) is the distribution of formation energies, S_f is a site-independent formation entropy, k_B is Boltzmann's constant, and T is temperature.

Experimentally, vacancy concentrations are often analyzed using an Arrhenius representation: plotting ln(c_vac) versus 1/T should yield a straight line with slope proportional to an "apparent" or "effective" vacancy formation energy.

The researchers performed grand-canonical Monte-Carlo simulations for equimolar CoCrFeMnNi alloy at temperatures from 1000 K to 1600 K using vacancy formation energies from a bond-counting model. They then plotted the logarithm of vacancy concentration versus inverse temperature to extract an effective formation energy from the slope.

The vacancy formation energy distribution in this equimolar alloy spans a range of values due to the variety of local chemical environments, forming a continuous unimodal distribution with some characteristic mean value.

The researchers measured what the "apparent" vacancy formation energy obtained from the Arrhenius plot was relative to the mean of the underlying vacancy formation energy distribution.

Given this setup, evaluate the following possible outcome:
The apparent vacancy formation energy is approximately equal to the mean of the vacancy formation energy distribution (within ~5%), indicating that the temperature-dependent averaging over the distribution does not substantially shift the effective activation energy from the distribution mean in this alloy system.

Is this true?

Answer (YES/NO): NO